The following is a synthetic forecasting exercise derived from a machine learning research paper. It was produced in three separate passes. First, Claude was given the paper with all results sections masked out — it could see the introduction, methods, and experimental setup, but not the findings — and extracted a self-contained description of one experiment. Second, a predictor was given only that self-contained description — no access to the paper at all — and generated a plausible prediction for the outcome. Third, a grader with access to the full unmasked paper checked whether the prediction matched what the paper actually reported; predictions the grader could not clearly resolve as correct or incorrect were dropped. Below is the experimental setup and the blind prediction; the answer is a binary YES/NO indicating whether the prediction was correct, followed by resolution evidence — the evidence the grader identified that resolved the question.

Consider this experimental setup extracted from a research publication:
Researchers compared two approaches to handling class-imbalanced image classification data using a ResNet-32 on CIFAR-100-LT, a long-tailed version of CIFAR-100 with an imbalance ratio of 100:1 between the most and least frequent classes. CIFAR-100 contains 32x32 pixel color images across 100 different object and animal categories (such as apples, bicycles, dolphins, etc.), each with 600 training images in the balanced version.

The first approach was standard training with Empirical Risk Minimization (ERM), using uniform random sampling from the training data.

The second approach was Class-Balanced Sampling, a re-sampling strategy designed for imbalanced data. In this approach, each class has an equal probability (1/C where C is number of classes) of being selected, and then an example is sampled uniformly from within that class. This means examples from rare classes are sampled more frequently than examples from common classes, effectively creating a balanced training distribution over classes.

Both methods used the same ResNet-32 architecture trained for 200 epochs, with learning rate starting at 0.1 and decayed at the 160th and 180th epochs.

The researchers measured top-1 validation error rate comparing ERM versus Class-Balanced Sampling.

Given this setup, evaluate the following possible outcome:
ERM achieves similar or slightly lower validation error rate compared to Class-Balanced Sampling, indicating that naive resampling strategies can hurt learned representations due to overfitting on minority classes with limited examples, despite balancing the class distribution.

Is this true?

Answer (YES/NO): NO